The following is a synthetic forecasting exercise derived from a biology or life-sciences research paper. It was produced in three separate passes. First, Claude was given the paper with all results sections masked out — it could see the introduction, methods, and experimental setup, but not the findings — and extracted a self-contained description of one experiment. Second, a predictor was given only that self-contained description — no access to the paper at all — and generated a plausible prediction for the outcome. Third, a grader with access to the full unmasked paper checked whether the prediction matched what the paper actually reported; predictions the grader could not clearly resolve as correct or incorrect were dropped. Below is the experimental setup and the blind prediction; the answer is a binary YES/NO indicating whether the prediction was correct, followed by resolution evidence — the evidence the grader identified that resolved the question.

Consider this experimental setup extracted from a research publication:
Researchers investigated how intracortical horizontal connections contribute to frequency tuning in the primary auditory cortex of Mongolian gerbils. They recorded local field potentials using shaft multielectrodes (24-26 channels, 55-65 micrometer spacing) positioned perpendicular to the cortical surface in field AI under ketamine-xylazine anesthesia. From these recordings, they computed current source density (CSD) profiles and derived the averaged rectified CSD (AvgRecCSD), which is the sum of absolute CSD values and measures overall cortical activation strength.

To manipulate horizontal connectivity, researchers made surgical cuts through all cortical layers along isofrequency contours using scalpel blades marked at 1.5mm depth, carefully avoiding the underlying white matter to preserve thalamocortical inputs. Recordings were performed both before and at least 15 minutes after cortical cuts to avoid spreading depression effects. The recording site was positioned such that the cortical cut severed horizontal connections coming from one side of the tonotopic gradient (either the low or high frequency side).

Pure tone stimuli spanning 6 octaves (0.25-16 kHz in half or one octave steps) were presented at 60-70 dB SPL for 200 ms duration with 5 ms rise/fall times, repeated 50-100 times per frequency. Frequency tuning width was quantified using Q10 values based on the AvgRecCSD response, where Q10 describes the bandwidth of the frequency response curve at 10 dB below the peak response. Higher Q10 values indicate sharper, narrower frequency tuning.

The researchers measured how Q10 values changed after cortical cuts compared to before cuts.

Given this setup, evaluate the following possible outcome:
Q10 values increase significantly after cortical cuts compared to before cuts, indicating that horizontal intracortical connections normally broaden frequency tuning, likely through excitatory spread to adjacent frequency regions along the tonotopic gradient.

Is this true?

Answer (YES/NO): NO